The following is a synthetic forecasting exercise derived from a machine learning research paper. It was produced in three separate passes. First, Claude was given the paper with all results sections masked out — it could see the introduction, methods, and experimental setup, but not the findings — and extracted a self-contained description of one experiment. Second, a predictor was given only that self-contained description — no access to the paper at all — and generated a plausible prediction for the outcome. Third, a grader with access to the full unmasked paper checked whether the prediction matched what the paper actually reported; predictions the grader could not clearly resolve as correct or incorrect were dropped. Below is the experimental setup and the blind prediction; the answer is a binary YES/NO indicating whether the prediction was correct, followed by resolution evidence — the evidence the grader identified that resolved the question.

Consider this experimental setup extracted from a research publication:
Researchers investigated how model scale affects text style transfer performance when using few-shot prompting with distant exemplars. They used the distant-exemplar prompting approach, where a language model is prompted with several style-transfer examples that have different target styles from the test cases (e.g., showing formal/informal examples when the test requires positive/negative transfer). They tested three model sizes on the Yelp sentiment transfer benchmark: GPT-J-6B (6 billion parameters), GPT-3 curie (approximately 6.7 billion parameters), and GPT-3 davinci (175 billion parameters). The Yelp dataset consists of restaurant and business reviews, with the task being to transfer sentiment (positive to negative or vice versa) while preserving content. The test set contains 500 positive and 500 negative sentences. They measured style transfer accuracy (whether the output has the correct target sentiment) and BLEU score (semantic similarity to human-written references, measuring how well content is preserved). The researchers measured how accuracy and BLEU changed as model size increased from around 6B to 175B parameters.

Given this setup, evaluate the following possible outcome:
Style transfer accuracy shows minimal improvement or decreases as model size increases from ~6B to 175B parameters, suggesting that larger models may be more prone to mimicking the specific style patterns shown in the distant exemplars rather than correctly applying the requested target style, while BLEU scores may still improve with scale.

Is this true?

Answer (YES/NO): NO